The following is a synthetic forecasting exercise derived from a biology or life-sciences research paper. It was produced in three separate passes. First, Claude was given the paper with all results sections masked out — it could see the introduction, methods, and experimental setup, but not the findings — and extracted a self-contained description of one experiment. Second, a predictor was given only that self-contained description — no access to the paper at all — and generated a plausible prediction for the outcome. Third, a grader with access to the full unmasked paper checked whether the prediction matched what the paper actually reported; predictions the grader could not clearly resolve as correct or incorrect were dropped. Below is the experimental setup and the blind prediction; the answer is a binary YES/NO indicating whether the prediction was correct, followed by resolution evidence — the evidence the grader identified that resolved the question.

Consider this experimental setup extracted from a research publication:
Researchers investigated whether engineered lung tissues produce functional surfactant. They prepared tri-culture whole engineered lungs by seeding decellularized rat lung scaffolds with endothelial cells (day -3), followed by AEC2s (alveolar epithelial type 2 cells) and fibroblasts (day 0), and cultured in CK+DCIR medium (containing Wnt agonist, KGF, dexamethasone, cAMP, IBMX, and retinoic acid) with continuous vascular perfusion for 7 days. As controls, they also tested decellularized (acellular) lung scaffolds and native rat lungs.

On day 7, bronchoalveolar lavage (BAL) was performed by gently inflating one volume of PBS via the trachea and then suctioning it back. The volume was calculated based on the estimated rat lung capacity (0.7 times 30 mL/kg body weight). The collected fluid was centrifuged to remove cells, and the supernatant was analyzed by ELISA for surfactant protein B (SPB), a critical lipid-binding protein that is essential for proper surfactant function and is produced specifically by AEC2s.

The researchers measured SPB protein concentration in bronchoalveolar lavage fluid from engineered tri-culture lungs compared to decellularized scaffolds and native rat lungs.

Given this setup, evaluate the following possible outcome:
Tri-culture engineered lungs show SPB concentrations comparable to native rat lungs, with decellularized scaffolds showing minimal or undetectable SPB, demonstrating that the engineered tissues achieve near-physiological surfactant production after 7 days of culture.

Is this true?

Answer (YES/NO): NO